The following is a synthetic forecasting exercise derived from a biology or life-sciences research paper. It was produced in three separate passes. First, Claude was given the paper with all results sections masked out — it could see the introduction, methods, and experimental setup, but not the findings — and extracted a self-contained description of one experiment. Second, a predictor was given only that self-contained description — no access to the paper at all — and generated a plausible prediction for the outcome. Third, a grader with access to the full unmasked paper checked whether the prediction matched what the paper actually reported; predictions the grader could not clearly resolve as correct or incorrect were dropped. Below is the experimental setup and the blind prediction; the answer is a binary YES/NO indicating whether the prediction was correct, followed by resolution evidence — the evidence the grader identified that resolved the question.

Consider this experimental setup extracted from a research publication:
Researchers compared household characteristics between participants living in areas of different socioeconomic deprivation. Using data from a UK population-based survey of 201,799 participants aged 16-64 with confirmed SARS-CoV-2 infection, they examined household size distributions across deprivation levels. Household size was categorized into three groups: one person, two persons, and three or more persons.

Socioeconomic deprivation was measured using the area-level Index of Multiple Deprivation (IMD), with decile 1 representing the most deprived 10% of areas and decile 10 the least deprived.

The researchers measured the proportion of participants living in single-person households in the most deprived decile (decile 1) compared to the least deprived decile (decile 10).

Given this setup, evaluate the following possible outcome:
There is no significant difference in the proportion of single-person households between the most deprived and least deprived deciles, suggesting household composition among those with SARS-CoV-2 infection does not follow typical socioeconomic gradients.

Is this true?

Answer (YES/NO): NO